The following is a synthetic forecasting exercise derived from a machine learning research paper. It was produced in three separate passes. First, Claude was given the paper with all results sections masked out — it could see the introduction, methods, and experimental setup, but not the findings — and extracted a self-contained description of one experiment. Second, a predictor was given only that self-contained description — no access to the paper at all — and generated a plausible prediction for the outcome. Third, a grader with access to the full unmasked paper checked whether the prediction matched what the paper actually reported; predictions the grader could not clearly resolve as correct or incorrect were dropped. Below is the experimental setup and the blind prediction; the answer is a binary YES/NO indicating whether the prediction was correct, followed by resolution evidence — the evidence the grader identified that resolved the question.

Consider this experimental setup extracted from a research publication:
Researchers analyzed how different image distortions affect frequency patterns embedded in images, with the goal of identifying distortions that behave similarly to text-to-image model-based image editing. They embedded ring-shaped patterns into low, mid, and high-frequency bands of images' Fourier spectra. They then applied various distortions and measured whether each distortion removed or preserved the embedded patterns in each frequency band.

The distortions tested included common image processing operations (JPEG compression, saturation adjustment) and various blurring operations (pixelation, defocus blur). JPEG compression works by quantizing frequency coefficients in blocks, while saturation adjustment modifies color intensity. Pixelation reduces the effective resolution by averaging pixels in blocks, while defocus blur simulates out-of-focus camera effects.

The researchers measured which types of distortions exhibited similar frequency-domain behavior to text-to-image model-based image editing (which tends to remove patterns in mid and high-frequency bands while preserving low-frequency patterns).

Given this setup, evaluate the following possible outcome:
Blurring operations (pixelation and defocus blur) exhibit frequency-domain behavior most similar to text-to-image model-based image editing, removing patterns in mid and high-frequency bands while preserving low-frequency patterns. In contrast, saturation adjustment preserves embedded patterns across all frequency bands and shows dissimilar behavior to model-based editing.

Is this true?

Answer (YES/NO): NO